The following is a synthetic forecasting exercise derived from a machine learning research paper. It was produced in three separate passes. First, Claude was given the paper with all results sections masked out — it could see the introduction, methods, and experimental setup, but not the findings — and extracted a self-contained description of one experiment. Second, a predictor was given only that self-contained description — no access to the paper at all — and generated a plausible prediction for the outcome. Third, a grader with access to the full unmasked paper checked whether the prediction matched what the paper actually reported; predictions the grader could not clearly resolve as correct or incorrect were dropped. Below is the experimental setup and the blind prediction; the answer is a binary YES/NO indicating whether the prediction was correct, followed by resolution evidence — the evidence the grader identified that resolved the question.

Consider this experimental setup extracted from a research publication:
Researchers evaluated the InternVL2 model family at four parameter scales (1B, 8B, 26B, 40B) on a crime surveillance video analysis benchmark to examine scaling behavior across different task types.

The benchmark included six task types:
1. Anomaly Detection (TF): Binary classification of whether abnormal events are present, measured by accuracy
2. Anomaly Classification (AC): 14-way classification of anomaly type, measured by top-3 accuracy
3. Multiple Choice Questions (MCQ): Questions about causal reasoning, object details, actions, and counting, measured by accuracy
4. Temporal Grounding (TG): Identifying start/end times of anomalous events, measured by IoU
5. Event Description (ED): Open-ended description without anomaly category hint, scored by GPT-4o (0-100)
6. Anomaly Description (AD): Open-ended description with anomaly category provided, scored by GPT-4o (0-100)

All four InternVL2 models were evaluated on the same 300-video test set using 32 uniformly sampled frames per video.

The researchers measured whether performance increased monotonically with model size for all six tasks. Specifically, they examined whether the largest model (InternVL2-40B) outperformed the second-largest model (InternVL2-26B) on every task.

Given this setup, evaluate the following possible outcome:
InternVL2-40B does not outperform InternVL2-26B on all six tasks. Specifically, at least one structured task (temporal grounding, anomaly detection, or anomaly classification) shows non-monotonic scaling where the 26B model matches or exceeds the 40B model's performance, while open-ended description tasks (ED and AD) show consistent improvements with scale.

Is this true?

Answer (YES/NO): NO